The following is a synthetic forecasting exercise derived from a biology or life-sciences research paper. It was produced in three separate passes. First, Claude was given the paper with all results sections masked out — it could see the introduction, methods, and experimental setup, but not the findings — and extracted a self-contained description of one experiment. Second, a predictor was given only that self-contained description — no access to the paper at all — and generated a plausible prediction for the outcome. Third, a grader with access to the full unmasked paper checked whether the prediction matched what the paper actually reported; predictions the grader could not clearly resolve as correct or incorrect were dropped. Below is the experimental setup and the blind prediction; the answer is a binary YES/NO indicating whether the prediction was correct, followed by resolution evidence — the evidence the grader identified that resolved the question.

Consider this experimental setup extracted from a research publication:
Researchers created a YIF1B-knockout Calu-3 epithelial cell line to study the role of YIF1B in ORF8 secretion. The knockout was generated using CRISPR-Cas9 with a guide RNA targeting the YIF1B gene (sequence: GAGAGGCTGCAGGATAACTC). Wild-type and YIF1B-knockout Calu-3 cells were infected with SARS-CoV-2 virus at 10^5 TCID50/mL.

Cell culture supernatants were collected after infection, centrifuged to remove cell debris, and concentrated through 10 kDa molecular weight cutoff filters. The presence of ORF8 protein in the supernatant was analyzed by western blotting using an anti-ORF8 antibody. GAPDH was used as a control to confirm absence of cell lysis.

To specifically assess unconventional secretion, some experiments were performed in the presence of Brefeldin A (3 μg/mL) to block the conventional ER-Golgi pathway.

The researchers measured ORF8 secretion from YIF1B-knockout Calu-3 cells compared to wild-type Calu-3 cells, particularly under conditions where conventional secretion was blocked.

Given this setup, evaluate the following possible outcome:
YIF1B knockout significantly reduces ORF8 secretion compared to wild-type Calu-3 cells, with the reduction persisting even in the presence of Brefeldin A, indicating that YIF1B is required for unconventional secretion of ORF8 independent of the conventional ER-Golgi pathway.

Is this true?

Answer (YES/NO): YES